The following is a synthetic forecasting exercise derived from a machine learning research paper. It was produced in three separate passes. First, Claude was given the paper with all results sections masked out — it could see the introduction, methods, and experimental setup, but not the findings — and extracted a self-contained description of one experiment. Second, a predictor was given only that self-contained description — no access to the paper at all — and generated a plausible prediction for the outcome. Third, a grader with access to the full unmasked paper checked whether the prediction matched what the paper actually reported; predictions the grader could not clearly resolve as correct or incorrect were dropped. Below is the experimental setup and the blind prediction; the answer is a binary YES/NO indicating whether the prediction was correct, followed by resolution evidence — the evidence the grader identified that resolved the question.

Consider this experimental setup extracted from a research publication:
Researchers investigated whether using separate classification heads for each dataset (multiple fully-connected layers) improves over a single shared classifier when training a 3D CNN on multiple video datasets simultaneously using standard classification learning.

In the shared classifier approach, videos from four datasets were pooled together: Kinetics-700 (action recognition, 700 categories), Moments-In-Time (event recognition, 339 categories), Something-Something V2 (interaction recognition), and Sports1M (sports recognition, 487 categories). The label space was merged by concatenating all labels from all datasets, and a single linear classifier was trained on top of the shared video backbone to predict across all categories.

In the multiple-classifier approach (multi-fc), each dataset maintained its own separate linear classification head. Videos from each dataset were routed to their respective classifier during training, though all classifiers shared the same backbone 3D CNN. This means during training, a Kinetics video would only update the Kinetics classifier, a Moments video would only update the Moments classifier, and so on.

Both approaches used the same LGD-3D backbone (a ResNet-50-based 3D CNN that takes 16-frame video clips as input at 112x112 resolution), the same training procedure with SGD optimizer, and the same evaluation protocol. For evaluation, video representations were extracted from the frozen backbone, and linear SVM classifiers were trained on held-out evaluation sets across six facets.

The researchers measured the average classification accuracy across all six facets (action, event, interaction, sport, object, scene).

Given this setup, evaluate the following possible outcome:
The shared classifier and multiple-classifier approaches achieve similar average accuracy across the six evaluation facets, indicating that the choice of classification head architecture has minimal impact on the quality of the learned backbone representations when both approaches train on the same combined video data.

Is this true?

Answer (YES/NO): YES